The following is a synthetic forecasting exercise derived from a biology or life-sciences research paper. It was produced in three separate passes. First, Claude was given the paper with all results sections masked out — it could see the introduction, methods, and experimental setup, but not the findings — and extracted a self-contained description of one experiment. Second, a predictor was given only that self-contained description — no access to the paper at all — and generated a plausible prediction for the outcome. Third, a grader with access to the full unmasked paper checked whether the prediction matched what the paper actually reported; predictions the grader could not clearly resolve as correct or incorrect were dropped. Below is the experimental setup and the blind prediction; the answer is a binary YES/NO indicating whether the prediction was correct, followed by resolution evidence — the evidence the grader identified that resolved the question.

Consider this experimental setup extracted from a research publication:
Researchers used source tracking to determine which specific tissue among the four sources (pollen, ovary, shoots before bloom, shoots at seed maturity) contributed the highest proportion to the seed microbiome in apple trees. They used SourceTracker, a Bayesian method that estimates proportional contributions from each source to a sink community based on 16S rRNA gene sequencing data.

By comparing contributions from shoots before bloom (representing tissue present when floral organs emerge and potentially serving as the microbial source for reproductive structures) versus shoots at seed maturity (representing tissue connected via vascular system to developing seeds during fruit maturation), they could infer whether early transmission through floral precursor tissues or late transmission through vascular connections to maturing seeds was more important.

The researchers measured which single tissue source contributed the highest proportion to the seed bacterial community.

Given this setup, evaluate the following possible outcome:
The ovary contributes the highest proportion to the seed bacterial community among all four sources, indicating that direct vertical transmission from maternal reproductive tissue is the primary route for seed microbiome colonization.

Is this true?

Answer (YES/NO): NO